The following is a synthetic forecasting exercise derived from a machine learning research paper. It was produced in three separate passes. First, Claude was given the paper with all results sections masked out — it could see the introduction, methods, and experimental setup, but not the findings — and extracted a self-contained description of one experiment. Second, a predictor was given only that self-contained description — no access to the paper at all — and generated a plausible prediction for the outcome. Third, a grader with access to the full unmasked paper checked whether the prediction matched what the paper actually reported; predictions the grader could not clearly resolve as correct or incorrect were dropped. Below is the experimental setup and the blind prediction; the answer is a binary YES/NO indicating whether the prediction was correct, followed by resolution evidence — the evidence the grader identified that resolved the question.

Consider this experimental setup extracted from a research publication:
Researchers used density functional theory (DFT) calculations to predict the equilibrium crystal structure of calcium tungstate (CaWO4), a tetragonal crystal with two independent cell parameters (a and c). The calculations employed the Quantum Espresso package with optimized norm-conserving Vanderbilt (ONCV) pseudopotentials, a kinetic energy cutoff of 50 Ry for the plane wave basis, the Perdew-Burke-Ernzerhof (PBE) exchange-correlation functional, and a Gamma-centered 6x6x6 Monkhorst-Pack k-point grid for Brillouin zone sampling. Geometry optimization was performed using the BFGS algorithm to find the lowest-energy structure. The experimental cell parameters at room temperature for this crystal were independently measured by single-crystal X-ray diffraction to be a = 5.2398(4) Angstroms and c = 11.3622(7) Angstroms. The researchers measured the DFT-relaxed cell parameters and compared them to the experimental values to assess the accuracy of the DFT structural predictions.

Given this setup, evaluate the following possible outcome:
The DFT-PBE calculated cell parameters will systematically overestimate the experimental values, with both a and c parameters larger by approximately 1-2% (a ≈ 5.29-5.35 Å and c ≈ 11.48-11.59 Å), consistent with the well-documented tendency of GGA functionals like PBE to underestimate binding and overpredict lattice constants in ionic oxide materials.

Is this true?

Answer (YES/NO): NO